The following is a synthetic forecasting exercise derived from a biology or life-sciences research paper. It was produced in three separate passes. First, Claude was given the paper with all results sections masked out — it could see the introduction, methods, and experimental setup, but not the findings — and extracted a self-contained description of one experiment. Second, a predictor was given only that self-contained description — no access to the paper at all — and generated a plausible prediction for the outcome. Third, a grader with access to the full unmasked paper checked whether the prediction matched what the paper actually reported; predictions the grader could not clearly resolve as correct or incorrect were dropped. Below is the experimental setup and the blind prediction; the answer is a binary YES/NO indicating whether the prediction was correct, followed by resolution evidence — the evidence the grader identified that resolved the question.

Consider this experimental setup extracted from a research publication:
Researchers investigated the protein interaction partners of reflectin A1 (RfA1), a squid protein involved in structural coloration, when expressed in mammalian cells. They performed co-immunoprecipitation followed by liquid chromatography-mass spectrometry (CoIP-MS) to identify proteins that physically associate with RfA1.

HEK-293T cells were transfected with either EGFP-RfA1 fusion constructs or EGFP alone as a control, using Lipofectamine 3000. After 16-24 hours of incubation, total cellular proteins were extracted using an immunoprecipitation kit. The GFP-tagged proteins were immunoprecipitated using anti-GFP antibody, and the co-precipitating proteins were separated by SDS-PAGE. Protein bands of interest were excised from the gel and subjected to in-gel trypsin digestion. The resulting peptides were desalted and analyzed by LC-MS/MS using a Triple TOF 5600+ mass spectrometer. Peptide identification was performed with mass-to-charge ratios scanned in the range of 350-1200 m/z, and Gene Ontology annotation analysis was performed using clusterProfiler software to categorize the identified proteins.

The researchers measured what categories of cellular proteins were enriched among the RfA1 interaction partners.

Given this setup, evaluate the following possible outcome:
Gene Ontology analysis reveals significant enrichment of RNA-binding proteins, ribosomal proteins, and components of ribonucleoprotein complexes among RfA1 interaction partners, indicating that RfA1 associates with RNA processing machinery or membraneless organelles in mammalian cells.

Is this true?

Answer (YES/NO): YES